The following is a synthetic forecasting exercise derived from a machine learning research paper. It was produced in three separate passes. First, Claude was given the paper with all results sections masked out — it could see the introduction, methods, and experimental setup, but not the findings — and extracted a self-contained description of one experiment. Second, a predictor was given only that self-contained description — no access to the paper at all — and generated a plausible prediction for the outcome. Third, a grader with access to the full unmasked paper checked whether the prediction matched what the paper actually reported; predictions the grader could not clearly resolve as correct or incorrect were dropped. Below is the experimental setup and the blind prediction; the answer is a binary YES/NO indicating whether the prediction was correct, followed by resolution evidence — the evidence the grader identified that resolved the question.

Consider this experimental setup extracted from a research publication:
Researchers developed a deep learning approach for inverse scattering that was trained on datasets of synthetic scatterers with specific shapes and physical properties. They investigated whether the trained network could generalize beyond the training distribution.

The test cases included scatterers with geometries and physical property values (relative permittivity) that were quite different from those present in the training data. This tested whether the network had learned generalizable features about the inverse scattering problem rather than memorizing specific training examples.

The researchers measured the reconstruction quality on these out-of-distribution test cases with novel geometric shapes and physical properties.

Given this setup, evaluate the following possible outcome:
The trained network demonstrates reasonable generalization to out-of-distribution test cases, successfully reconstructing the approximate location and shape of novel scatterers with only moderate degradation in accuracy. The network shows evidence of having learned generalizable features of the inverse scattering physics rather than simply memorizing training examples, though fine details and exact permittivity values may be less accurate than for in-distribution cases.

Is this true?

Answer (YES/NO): YES